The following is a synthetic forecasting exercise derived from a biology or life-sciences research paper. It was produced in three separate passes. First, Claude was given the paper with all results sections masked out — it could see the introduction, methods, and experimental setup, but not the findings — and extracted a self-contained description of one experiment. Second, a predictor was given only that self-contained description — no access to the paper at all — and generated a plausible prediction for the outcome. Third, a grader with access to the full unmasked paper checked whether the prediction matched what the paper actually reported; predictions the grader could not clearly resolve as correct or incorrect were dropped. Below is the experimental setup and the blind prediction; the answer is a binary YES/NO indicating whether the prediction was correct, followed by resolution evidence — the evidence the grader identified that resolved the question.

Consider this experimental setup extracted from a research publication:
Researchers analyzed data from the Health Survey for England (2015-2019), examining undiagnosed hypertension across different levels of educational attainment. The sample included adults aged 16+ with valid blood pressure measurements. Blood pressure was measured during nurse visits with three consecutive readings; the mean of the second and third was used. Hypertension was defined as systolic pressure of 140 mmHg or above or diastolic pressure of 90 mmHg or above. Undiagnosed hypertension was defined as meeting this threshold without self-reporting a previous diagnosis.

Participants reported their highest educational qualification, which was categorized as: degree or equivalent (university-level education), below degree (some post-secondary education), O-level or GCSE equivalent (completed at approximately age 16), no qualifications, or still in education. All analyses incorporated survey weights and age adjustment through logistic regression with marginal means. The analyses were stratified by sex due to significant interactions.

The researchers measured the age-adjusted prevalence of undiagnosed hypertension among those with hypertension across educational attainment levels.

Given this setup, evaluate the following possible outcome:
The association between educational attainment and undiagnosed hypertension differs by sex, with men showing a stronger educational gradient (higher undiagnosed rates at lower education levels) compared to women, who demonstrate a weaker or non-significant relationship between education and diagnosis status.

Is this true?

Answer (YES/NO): NO